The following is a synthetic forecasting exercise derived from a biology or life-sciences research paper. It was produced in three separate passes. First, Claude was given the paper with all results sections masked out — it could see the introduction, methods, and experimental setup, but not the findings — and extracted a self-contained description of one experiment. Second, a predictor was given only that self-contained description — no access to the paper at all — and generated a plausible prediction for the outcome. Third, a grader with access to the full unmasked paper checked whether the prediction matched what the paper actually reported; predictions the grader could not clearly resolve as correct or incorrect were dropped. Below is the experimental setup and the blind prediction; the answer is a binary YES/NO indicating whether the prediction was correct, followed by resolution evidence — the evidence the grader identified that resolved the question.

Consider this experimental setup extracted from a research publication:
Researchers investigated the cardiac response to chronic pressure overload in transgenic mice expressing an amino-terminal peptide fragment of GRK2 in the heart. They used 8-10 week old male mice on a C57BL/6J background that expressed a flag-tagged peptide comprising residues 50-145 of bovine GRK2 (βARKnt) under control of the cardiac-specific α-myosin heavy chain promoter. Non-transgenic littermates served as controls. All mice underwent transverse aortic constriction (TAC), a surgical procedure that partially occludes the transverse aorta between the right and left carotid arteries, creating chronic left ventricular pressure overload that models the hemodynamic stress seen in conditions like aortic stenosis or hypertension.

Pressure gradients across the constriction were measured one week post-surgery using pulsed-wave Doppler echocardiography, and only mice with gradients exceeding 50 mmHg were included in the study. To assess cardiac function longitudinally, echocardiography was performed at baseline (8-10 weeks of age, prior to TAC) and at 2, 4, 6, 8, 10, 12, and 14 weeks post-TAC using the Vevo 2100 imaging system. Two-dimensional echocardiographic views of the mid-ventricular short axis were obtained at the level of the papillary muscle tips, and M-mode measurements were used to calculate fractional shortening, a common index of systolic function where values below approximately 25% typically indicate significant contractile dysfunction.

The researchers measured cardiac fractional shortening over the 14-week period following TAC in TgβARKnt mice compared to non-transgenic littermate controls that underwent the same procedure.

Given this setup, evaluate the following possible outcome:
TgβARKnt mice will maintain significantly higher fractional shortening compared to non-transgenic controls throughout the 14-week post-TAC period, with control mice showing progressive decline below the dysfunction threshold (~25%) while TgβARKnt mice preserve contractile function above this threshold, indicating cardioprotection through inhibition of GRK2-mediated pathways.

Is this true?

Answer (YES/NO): NO